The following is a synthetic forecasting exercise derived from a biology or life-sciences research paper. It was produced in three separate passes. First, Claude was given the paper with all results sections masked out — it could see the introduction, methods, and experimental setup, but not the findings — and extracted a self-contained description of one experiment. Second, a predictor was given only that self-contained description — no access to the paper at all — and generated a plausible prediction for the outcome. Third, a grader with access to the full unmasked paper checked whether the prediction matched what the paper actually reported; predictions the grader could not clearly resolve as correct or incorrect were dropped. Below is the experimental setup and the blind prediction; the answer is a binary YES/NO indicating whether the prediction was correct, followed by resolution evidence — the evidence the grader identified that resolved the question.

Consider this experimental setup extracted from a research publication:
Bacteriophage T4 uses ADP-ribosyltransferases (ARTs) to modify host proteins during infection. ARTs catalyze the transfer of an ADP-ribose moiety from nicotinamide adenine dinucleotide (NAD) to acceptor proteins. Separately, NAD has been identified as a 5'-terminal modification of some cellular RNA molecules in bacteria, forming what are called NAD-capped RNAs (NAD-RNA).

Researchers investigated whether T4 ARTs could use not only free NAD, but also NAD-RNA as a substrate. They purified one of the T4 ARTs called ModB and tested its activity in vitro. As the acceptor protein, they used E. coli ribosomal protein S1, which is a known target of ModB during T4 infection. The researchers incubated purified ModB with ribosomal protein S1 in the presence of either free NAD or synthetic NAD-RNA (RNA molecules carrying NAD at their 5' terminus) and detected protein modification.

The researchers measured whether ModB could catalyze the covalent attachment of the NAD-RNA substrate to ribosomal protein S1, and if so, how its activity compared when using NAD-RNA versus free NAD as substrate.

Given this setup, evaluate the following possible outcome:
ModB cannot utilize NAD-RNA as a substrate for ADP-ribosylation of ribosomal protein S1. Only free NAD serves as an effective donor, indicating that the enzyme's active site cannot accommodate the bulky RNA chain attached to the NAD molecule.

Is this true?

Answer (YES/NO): NO